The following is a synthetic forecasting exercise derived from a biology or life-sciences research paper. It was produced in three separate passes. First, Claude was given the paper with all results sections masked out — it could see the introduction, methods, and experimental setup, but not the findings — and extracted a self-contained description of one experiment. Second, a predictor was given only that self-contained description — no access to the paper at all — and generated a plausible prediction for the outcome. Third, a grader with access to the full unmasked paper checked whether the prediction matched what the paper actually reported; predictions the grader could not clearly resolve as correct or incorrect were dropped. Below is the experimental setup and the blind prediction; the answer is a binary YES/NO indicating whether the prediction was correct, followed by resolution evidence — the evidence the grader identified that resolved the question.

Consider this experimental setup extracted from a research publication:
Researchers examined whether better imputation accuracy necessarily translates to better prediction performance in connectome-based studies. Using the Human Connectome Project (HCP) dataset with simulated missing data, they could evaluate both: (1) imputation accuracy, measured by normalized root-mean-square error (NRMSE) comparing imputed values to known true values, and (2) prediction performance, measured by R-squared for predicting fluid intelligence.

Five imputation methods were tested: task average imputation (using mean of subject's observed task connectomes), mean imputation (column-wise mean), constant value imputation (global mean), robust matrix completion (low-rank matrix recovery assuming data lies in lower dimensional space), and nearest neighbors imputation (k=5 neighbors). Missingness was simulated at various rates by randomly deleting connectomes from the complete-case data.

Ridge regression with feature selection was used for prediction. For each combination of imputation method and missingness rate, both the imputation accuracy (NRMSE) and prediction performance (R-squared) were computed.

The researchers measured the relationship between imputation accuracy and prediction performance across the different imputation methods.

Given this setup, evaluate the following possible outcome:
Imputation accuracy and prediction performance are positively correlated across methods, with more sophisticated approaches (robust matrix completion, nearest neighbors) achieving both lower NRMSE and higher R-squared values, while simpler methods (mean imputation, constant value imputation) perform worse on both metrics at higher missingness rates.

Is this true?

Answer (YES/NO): NO